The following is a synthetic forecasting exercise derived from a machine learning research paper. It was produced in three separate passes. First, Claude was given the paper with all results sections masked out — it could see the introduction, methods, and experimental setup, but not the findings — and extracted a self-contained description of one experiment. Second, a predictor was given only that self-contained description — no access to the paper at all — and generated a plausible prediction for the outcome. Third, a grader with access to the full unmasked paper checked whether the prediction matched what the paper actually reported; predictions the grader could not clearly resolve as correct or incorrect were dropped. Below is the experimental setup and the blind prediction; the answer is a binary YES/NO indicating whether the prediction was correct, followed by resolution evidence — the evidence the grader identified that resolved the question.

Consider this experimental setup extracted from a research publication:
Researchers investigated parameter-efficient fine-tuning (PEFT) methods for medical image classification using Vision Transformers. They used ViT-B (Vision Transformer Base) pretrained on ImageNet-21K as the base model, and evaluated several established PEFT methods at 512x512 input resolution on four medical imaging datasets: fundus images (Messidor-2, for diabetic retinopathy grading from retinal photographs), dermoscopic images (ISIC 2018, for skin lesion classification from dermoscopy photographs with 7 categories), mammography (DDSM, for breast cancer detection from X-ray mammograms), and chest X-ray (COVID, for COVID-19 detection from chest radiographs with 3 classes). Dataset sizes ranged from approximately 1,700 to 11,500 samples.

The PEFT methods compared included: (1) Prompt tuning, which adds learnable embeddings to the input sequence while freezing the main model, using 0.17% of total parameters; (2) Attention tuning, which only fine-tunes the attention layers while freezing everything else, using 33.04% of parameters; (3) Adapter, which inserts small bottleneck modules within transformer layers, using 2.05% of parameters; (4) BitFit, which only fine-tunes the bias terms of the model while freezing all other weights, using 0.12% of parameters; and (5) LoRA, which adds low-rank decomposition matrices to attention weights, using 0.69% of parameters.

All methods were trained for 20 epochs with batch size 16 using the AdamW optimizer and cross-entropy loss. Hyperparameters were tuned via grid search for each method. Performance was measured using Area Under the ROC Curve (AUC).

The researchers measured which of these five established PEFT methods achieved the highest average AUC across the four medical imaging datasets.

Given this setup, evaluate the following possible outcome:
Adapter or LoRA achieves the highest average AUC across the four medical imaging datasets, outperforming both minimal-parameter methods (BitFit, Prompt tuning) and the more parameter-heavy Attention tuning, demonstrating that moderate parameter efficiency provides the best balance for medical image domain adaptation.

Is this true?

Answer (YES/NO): NO